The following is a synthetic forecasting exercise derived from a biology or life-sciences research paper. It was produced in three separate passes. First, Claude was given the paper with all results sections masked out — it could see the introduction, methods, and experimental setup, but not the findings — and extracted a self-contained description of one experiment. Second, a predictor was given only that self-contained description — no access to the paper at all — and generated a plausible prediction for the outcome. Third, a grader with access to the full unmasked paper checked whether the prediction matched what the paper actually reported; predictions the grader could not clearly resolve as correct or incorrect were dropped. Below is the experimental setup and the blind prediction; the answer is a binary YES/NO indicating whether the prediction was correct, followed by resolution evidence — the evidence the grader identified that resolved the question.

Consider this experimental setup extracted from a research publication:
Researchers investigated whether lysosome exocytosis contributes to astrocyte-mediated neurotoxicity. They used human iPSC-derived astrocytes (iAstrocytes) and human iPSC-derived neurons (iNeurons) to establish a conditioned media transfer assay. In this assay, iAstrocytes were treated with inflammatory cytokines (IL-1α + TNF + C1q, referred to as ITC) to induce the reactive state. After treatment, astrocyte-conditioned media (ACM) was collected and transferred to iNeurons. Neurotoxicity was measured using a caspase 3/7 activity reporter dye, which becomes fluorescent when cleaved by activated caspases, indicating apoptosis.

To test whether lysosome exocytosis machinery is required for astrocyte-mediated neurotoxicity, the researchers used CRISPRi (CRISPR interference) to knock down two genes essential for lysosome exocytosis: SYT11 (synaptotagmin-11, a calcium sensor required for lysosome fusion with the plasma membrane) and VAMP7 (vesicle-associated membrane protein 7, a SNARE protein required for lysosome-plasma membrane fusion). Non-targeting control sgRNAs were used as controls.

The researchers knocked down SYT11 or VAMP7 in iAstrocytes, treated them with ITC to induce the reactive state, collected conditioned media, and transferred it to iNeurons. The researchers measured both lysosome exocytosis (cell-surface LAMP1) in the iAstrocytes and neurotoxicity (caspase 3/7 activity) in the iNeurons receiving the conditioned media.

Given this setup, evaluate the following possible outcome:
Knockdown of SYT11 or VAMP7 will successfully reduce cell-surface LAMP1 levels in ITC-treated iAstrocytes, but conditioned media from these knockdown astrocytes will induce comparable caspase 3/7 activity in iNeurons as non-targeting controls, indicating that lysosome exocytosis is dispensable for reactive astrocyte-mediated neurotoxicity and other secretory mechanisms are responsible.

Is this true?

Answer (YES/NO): NO